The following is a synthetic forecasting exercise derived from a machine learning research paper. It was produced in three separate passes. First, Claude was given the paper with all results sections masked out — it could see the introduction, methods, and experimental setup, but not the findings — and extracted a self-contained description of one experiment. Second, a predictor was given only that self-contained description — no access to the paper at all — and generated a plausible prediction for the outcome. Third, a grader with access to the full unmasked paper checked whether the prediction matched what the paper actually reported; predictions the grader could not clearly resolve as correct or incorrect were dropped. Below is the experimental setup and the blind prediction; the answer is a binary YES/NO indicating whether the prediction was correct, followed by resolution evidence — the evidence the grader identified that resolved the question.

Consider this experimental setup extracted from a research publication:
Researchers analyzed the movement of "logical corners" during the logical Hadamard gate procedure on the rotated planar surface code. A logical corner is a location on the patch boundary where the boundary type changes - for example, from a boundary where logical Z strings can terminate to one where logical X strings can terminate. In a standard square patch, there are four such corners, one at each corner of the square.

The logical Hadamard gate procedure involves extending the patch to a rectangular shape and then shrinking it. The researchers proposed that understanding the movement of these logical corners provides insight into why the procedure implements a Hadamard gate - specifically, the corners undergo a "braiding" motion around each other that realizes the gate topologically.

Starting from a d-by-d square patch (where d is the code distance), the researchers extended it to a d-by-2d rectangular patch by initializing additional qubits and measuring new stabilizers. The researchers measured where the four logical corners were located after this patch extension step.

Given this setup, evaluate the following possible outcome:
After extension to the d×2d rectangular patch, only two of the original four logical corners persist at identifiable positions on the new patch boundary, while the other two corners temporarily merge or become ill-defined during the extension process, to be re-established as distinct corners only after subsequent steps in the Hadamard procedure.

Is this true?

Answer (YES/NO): NO